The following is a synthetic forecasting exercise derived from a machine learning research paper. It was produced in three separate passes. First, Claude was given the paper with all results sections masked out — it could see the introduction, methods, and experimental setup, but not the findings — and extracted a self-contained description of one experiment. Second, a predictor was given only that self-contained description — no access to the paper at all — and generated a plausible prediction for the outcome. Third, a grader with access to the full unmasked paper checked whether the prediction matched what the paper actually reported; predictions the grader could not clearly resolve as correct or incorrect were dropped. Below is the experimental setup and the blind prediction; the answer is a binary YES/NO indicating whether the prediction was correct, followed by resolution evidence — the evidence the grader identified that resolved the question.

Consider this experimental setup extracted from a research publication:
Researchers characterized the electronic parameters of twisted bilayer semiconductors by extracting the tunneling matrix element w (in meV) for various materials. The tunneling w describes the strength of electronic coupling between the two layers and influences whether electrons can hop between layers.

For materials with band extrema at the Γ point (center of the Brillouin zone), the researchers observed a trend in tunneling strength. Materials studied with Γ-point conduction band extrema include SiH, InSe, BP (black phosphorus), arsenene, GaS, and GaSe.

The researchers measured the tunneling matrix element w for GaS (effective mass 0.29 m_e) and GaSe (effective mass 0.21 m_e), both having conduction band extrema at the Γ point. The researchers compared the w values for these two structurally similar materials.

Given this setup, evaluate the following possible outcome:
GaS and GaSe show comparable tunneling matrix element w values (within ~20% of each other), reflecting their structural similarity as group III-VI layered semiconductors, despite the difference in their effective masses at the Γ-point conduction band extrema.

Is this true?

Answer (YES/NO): NO